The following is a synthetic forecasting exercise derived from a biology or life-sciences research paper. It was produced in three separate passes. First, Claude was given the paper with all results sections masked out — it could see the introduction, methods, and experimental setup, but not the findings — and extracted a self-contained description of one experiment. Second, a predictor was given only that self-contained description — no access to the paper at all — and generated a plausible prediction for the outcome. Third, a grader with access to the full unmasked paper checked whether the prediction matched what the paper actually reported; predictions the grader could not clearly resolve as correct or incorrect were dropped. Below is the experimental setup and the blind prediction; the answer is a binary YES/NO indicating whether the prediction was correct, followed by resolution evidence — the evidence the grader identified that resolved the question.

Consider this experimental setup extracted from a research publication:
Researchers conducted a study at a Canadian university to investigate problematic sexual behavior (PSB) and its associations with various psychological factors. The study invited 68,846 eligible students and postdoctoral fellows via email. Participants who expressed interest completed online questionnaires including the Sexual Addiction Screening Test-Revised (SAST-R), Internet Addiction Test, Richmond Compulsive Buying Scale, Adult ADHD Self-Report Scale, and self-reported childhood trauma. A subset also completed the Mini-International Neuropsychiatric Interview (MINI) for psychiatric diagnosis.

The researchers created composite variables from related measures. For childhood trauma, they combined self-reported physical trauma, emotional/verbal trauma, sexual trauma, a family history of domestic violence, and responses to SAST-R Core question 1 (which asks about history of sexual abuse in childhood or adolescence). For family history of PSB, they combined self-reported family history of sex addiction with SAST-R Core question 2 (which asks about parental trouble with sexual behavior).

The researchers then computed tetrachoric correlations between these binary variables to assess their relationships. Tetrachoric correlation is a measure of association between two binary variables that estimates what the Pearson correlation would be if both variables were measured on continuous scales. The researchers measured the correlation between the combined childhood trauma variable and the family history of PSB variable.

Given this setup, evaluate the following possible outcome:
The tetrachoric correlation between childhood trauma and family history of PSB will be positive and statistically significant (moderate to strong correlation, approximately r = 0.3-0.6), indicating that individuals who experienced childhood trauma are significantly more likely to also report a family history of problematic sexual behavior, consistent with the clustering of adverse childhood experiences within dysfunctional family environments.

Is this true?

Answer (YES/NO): NO